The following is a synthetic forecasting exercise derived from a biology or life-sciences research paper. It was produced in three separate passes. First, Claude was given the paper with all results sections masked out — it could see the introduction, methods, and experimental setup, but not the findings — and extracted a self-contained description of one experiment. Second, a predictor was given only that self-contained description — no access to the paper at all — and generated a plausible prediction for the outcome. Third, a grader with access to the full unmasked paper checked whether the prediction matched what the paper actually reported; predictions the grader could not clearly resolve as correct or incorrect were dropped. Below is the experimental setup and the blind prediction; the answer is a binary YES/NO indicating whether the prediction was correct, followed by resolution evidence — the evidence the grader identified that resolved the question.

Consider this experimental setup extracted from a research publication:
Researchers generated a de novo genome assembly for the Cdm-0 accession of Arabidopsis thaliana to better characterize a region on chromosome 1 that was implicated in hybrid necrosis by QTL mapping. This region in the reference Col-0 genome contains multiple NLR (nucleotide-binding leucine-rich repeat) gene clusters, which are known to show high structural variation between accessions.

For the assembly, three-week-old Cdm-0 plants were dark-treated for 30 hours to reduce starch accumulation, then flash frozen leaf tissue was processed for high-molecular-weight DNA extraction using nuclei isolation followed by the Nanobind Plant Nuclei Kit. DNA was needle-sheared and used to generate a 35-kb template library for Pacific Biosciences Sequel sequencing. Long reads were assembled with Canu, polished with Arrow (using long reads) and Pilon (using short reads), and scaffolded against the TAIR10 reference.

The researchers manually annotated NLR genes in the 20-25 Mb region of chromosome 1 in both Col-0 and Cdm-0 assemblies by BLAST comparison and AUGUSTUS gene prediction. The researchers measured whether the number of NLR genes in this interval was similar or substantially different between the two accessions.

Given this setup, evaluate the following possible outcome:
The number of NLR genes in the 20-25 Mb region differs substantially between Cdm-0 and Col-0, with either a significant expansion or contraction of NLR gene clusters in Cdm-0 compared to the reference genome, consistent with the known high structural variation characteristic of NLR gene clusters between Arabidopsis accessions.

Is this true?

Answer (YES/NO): YES